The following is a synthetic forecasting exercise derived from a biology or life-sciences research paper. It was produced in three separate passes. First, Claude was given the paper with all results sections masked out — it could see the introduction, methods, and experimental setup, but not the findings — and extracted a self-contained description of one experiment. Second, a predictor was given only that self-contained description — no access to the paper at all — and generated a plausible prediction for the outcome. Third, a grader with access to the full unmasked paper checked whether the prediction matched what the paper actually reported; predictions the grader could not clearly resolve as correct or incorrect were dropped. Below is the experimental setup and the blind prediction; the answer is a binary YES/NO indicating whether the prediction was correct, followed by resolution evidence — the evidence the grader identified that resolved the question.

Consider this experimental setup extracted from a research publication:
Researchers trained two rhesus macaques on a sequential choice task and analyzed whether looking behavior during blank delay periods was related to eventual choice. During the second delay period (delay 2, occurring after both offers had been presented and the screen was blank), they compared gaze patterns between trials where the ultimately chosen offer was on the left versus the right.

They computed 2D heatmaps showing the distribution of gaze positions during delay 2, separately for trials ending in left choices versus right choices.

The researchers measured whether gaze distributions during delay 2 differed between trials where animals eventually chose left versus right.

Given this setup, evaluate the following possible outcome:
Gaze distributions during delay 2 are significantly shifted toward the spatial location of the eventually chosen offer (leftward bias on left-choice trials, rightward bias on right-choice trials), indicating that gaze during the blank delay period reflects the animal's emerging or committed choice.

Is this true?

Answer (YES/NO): YES